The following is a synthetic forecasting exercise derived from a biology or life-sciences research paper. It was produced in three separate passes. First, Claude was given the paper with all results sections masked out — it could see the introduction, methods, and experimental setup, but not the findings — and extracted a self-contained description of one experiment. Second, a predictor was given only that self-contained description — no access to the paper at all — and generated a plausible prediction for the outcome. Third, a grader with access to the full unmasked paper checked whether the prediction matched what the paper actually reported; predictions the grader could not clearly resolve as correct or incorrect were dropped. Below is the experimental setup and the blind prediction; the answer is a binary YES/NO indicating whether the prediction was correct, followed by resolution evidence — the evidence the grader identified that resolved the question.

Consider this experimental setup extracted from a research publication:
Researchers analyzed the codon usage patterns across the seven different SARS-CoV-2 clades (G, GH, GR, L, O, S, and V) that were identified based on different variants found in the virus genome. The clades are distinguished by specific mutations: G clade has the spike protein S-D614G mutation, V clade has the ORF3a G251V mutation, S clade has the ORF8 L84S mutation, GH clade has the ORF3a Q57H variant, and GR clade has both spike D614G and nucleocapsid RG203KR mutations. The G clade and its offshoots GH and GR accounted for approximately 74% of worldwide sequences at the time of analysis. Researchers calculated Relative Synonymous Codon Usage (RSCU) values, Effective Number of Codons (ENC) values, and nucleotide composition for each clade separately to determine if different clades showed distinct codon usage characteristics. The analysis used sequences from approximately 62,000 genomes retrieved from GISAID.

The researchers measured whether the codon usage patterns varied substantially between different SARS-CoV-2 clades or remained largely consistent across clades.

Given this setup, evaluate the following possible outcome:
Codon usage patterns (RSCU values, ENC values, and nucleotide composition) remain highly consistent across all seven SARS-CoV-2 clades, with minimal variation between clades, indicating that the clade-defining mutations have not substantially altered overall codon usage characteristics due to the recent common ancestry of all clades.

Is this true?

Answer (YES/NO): YES